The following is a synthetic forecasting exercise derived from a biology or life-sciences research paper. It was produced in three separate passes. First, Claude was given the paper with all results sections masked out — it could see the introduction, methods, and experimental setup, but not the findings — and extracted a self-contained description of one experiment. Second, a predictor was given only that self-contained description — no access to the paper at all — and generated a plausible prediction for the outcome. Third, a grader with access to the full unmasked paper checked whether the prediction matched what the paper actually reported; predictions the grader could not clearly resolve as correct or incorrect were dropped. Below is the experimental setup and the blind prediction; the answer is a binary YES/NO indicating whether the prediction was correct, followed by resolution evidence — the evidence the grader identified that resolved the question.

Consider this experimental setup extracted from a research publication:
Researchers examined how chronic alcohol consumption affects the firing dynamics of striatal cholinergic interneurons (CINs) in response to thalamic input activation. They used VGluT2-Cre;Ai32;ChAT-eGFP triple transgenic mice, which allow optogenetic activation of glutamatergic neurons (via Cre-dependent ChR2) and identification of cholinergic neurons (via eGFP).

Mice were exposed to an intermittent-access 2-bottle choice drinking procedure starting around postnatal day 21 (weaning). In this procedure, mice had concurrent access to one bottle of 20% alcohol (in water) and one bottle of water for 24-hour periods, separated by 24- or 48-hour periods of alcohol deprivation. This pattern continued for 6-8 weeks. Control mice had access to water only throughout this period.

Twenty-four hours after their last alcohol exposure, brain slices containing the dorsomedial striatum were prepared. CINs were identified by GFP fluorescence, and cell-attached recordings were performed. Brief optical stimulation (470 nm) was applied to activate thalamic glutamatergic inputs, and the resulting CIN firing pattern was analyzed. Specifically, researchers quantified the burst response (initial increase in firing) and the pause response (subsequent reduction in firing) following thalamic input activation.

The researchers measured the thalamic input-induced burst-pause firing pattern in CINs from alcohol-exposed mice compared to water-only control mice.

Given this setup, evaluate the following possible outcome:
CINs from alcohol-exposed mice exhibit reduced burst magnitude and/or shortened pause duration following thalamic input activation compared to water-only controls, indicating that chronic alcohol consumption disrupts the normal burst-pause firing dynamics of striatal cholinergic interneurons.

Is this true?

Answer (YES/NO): YES